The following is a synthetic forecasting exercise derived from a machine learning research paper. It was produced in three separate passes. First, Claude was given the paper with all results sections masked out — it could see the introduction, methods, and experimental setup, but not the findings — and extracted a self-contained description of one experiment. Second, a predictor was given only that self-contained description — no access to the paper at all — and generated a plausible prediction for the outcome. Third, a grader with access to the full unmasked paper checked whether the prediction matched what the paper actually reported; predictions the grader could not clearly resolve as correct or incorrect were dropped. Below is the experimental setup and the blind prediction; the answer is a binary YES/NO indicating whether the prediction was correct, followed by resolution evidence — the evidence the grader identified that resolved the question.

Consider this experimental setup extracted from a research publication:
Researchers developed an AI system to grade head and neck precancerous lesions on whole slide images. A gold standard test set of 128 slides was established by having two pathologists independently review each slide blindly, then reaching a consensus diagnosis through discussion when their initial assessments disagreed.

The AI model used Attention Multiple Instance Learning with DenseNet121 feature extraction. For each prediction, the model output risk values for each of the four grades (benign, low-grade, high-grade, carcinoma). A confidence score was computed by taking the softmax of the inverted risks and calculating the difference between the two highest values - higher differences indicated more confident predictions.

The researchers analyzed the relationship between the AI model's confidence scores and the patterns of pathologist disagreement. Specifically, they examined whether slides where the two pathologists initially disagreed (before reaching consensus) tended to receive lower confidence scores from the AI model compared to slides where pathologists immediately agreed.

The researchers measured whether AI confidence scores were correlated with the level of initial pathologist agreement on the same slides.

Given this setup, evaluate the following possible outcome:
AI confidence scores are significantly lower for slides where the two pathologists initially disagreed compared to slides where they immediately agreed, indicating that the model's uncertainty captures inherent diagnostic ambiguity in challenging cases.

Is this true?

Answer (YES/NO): YES